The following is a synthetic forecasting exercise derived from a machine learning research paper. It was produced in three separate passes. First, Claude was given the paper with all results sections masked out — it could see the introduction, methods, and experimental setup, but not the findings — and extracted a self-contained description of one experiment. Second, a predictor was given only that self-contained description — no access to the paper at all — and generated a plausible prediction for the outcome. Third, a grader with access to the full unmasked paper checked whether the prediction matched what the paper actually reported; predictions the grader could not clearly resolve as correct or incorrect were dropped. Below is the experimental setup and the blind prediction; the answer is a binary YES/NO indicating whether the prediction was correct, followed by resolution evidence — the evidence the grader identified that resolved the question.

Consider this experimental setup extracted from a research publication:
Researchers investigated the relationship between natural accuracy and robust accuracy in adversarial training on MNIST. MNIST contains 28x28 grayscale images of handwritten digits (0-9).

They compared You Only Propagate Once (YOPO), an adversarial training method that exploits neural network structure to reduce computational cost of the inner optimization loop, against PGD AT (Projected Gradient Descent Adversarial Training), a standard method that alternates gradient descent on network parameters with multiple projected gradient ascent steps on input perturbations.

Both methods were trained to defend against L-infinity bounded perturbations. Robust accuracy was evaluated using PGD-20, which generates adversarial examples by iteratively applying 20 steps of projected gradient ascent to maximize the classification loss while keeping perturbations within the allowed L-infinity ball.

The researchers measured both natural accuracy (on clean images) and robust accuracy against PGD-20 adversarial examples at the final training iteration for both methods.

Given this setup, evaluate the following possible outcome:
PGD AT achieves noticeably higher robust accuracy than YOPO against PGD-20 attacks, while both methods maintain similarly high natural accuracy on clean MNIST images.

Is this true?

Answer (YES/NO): YES